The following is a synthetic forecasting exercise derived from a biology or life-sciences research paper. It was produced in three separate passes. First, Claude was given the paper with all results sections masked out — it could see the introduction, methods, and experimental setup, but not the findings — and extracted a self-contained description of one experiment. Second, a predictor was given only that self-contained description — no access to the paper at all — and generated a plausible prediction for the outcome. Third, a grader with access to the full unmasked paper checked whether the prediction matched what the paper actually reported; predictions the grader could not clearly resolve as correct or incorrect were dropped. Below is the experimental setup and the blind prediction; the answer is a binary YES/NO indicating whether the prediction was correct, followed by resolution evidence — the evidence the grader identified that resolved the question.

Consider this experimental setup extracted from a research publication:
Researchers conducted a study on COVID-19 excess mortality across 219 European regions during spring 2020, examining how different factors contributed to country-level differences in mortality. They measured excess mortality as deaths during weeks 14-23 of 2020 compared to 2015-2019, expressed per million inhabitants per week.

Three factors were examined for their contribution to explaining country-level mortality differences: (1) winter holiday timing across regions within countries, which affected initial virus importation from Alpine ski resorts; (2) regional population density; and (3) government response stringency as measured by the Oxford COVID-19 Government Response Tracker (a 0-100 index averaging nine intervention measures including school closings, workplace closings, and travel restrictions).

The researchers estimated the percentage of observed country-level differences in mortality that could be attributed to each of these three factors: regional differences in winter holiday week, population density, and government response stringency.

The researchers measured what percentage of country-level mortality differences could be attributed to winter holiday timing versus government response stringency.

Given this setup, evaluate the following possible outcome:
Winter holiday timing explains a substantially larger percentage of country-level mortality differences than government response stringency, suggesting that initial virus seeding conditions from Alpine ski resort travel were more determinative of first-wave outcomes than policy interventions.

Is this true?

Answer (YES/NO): NO